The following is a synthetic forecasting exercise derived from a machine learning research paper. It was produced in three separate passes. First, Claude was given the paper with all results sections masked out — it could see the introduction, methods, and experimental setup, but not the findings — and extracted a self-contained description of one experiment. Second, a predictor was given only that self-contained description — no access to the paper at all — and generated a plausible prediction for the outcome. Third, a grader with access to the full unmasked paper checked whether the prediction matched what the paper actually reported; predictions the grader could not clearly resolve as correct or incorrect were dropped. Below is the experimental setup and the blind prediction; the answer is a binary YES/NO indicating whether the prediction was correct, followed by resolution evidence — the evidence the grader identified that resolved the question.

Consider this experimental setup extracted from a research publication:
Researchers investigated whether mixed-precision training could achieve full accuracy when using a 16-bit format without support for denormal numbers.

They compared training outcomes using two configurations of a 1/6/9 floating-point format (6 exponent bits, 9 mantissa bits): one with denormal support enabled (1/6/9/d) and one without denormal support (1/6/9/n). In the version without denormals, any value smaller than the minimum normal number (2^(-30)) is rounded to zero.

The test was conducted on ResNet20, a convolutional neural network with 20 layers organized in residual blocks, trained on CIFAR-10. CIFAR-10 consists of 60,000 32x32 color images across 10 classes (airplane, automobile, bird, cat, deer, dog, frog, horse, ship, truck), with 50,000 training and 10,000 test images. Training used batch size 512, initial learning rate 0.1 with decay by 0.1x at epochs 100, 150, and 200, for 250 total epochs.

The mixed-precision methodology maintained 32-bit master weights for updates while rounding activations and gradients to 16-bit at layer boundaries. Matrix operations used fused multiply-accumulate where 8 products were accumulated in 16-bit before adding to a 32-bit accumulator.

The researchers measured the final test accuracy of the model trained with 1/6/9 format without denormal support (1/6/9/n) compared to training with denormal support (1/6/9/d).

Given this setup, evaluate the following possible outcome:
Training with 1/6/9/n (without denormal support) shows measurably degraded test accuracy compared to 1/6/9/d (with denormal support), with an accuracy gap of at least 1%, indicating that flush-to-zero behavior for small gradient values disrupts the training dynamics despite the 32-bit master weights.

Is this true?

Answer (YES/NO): NO